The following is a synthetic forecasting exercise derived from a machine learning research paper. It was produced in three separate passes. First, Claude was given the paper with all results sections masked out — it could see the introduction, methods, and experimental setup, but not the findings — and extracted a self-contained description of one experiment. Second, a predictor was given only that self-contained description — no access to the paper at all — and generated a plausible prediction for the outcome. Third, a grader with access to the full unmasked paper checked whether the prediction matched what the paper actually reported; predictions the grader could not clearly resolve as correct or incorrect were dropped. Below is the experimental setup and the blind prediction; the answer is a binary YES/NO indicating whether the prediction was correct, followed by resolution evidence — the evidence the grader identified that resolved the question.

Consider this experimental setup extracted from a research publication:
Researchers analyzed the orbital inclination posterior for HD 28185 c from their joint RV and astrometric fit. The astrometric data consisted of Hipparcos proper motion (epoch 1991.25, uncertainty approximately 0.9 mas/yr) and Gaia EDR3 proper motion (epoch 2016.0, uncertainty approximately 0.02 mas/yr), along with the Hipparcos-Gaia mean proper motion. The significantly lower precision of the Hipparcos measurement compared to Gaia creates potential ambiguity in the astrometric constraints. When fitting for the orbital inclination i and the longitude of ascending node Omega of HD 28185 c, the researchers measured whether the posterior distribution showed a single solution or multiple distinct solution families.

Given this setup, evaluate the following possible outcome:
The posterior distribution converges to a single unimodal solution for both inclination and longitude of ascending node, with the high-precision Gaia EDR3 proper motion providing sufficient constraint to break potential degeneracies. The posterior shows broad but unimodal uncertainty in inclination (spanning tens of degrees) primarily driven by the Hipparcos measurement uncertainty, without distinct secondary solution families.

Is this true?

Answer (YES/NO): NO